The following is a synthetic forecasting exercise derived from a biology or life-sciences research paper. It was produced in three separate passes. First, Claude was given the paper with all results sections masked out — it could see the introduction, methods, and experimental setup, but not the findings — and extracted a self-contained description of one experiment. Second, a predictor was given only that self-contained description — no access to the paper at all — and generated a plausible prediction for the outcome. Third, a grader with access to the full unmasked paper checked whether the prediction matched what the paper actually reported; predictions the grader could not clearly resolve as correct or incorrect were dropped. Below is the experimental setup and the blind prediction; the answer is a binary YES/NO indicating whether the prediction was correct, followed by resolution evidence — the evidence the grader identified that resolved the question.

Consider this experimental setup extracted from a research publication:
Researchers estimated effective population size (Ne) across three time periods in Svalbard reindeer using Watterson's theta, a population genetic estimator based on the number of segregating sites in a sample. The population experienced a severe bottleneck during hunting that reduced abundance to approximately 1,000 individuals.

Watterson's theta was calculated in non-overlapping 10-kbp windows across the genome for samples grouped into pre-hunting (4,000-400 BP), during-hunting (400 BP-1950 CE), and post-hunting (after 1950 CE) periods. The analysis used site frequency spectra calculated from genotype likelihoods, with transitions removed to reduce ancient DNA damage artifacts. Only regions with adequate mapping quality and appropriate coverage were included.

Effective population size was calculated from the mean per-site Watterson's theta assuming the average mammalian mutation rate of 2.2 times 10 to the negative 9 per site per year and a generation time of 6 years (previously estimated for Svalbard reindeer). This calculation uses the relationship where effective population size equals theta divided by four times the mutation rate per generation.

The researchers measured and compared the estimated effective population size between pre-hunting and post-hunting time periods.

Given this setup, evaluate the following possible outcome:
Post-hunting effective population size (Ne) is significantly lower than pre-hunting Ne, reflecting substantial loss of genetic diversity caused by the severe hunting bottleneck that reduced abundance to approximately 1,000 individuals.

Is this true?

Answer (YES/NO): NO